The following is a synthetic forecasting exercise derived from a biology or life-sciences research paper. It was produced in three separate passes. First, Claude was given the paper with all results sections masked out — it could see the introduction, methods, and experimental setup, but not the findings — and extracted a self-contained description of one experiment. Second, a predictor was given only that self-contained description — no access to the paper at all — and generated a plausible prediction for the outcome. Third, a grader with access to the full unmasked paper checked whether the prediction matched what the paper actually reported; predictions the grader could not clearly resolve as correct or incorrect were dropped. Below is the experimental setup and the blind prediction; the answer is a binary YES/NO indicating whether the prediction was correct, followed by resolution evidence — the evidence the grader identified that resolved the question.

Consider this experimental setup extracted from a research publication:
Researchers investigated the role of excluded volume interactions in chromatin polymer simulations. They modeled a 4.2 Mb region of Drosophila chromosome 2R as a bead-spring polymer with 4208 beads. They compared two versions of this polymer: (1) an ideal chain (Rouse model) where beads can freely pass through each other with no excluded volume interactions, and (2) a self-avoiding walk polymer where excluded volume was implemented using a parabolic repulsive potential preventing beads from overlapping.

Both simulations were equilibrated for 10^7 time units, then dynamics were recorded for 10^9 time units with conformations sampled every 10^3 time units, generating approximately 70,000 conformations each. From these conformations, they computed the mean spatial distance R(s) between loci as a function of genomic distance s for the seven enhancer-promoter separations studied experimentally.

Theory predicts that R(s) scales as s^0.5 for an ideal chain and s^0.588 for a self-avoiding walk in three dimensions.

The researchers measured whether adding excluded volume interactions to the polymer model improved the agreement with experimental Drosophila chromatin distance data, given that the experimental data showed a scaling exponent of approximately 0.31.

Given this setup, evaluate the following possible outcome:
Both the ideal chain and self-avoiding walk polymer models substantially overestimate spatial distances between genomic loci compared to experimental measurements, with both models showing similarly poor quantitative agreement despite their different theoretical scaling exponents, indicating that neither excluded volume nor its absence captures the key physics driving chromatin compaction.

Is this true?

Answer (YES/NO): NO